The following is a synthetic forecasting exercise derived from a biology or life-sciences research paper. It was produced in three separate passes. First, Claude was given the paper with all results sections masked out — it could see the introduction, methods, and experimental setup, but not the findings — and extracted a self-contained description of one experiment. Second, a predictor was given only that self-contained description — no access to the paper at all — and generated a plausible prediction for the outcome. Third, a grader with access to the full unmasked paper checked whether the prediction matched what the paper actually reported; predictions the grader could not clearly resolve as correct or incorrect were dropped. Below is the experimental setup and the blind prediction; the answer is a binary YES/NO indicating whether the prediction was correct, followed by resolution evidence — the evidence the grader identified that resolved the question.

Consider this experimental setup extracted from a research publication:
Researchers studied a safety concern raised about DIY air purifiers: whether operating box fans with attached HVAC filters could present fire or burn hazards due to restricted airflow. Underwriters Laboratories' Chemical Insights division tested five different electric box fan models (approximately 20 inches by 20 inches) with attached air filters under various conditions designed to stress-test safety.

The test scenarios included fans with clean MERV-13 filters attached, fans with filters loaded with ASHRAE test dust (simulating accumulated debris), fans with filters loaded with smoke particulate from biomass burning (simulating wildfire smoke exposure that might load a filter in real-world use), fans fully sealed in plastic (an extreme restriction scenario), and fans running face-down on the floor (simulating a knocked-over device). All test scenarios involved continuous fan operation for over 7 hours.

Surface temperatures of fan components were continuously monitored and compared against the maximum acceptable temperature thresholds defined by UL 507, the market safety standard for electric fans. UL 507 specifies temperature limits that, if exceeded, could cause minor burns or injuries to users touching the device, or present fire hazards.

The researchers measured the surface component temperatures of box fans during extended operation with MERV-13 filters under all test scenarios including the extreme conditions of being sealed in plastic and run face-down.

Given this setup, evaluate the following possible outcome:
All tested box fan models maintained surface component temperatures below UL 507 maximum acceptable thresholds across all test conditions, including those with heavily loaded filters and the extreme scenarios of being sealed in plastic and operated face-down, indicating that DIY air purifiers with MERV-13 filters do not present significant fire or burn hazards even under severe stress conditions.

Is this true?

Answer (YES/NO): YES